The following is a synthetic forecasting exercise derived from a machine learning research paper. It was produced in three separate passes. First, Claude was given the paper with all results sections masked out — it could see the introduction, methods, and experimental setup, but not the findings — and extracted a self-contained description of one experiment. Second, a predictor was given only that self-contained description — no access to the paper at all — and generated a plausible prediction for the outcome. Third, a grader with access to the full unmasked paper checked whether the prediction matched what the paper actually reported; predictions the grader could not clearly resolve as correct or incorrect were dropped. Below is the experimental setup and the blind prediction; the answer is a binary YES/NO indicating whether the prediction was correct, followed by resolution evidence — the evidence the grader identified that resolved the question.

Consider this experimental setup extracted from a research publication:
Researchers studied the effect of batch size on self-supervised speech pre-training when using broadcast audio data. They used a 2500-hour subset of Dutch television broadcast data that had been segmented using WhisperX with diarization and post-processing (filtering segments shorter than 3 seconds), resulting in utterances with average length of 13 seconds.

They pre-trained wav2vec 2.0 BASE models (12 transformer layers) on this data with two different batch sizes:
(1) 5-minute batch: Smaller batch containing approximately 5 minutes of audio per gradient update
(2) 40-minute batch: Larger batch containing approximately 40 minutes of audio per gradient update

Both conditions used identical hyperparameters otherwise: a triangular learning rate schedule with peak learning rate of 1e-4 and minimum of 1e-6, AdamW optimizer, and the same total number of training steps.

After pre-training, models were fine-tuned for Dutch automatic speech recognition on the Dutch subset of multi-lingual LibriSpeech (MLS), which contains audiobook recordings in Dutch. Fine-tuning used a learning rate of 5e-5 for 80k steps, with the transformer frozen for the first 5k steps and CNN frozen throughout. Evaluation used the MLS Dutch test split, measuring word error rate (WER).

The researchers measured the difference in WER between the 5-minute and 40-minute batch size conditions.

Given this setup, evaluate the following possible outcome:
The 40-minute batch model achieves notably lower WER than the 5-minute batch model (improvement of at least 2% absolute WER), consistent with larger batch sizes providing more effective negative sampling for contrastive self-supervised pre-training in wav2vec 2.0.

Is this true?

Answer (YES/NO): YES